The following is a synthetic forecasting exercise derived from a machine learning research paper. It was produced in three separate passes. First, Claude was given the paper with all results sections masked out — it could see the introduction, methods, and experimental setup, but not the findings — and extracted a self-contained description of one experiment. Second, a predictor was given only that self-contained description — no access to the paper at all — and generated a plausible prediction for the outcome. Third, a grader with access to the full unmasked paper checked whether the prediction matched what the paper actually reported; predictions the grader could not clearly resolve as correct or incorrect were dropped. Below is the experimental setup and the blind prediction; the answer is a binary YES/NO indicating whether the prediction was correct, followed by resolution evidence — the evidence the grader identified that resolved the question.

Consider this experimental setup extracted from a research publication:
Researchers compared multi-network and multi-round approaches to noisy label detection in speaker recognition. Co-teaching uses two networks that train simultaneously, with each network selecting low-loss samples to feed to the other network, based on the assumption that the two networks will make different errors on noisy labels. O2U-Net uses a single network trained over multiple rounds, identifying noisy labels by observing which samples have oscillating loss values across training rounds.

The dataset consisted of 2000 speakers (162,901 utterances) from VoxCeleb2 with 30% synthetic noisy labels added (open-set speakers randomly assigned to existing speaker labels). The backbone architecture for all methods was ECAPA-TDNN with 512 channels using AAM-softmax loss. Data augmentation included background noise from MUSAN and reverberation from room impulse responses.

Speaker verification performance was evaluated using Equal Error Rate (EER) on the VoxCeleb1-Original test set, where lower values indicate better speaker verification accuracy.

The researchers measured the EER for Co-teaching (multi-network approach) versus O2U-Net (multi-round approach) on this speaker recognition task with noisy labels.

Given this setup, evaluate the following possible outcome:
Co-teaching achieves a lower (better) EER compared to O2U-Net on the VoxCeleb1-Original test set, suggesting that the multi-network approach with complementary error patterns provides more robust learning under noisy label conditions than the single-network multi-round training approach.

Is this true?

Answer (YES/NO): YES